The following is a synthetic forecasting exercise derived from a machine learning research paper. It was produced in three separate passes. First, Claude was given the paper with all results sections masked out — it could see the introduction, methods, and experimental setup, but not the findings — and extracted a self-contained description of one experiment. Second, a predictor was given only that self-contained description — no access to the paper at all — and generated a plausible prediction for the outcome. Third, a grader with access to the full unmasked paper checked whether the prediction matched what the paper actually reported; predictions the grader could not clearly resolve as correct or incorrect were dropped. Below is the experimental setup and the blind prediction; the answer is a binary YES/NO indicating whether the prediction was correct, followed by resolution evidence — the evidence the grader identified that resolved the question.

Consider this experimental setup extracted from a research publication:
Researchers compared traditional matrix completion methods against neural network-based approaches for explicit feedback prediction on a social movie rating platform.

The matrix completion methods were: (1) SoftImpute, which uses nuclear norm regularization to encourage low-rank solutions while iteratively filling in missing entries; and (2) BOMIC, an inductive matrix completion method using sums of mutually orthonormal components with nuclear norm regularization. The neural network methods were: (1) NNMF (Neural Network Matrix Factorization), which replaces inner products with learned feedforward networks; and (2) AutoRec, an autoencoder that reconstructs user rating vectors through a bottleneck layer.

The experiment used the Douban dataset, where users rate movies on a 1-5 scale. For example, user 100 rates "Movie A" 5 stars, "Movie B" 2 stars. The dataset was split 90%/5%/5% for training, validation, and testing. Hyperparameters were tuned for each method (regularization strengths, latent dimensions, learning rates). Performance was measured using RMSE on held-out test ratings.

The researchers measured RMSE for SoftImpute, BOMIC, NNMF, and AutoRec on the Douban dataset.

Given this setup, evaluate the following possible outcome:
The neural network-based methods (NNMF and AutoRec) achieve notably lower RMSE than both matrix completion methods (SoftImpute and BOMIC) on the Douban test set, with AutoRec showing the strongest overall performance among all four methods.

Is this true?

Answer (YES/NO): NO